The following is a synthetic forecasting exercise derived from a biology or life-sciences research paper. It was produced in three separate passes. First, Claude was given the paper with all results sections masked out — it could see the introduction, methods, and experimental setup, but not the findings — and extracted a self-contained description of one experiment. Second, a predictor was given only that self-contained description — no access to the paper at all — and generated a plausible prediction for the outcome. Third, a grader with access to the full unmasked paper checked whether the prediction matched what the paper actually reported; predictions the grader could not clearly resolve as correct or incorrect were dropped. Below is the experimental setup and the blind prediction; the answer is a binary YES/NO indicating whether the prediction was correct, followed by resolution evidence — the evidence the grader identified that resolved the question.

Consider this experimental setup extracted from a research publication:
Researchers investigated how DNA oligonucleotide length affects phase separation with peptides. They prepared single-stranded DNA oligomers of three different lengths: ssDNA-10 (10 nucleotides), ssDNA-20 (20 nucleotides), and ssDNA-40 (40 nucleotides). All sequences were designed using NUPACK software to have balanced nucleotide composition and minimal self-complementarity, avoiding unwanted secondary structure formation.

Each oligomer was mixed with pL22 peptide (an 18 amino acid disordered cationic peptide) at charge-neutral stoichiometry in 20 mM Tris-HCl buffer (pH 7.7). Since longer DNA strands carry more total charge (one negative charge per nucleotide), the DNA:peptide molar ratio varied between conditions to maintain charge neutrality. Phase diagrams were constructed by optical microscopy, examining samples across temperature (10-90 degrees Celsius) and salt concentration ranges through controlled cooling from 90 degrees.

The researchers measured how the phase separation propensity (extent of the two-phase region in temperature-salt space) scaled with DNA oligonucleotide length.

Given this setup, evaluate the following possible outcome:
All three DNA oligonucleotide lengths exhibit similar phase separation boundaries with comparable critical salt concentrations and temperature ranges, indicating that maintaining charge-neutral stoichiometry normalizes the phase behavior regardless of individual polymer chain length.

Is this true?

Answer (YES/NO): NO